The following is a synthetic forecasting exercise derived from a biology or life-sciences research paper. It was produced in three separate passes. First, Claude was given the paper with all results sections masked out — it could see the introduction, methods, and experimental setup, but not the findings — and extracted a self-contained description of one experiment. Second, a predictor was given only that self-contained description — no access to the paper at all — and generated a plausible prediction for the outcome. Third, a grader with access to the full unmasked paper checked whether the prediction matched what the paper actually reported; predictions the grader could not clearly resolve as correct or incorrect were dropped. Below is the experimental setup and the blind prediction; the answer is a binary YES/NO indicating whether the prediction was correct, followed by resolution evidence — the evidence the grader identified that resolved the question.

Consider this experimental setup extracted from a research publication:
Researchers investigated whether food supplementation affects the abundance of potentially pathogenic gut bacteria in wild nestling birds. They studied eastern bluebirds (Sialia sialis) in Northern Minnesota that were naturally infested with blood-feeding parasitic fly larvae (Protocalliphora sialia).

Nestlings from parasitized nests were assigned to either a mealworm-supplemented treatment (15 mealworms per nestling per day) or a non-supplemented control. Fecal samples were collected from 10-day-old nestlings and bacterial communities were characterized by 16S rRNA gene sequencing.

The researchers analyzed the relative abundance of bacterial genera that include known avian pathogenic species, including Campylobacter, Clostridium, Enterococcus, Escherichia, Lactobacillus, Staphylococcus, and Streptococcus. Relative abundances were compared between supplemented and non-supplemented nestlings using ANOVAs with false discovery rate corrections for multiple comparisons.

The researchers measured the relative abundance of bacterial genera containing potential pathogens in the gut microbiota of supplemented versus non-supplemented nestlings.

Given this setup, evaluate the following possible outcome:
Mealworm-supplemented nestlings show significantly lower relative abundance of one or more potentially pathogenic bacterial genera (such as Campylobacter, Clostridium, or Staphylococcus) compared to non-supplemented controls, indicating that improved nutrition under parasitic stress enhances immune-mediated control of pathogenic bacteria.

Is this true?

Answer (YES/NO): NO